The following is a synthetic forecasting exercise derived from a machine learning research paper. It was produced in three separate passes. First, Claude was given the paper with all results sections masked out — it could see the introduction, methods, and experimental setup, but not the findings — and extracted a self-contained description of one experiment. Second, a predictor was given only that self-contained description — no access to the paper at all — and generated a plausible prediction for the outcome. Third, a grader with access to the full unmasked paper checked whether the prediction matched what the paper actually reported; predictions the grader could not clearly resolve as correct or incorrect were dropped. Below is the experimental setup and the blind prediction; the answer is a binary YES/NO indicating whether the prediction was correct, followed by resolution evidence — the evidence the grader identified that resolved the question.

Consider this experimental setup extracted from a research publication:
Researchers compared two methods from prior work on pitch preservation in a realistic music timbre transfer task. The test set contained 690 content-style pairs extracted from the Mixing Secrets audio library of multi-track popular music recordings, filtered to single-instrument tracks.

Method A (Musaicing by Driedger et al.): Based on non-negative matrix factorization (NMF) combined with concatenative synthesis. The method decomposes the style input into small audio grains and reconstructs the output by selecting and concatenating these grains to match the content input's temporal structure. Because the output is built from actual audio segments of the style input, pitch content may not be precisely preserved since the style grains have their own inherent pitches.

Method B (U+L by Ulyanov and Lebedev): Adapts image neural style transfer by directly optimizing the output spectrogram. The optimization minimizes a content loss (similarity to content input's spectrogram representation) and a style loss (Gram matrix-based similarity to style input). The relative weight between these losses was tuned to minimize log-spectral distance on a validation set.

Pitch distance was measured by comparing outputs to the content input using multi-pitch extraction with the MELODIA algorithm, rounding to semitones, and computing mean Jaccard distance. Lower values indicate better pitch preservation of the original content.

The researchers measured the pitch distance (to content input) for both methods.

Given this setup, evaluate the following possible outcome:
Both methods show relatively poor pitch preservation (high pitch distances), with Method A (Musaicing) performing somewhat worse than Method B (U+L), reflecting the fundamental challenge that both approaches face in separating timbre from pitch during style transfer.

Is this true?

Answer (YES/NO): NO